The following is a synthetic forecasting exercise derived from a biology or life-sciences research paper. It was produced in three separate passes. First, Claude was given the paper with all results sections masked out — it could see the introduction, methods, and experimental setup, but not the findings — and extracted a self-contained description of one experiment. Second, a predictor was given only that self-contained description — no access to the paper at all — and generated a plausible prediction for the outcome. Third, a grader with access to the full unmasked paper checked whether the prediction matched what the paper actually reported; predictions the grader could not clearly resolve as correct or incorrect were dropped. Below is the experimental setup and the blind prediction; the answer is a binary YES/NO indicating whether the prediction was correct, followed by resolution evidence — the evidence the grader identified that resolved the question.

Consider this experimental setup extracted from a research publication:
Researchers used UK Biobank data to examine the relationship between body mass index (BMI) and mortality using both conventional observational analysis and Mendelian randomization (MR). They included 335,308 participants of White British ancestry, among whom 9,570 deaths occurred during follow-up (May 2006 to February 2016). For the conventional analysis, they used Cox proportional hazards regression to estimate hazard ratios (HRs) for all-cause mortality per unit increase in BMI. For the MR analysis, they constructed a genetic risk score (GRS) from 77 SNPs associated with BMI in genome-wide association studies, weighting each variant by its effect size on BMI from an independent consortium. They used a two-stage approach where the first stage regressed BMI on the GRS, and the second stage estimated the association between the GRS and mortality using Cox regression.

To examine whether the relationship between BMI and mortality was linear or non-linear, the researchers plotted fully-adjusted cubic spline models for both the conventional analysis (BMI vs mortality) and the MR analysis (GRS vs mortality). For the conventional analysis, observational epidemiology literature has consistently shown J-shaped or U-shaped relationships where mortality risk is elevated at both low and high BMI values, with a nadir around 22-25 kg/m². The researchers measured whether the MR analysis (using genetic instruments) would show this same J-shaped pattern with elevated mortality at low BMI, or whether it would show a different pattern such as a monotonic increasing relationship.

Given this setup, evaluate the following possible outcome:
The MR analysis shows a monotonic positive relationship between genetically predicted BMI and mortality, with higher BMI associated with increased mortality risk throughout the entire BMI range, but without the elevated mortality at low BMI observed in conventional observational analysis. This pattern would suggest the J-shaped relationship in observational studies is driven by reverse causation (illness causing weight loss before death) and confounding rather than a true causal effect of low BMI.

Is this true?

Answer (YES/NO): NO